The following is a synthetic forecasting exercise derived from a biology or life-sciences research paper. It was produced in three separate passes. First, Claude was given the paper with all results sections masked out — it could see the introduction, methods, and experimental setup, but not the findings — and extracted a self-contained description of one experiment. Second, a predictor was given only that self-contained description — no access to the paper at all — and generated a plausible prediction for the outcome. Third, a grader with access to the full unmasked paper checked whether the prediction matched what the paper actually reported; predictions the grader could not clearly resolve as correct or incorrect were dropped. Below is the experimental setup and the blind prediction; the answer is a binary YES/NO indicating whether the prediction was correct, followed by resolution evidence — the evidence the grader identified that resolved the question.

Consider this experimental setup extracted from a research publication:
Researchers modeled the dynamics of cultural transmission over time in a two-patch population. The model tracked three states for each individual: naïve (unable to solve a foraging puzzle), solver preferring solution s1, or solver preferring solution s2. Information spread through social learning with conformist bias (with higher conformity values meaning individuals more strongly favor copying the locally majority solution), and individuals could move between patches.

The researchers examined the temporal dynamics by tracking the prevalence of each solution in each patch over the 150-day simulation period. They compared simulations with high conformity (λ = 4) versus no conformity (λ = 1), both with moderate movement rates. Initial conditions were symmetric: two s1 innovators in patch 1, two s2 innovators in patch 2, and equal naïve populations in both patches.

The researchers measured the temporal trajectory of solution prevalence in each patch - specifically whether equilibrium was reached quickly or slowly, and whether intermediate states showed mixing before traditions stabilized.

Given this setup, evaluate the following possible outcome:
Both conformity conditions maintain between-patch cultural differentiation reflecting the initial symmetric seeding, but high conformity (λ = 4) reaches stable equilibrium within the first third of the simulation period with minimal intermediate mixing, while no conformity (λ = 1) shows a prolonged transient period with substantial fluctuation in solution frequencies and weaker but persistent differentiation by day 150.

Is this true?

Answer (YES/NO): NO